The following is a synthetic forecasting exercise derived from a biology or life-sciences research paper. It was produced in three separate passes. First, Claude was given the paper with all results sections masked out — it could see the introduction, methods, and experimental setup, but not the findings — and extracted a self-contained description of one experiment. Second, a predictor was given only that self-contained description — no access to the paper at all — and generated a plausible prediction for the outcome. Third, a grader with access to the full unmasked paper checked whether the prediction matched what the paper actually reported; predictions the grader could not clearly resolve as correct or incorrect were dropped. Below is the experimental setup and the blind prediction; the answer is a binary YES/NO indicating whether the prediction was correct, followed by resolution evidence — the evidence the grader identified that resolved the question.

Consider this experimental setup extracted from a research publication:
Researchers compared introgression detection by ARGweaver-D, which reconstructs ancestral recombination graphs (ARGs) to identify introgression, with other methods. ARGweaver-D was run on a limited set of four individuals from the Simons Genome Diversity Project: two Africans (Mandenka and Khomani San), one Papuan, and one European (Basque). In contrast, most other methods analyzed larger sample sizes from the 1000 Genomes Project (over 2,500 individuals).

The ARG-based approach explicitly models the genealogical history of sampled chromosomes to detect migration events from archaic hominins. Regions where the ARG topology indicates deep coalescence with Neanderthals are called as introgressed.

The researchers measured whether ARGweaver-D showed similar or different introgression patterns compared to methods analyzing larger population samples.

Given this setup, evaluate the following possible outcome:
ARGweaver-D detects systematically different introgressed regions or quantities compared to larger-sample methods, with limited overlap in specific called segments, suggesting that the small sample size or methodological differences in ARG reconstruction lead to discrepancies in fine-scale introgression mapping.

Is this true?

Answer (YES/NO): YES